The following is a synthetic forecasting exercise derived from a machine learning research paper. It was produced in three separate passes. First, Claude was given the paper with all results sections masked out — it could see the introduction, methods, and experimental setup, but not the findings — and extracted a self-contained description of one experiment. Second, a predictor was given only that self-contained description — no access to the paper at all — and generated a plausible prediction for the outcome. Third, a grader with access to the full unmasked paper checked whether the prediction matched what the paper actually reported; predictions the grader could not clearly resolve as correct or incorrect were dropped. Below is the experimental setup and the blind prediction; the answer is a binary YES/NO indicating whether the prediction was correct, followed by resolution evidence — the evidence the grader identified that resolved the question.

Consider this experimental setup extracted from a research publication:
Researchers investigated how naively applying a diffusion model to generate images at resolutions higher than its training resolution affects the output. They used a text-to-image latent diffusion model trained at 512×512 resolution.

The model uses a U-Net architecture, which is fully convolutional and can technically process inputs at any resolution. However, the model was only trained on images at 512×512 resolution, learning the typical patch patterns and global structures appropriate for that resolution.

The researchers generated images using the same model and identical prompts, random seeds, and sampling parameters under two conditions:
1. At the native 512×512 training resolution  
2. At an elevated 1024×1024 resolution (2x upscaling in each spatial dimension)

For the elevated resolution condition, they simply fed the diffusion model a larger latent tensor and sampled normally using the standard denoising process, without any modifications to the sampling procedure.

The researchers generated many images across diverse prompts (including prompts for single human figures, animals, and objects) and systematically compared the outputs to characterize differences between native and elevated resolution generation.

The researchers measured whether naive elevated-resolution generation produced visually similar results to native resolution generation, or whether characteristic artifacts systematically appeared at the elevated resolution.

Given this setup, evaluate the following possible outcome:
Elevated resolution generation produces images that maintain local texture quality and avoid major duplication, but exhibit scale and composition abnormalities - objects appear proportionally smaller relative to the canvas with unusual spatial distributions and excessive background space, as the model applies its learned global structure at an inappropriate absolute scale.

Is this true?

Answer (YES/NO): NO